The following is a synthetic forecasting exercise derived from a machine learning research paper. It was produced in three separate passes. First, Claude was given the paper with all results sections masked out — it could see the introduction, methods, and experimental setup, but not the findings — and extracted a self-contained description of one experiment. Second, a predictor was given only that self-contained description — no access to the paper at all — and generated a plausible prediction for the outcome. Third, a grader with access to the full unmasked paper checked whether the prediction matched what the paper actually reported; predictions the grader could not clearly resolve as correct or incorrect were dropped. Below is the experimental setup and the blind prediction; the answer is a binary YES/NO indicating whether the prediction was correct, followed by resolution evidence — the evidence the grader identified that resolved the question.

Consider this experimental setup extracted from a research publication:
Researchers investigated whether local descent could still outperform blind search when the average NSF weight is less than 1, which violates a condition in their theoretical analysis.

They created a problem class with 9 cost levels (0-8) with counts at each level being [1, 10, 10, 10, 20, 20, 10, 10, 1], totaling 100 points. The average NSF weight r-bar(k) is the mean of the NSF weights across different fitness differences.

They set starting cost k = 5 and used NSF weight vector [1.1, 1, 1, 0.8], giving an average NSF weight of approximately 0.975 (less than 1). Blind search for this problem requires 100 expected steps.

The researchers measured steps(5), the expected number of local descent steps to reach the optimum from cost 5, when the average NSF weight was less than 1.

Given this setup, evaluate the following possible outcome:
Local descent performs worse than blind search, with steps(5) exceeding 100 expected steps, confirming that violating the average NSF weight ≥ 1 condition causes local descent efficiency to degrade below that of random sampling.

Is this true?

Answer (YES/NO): NO